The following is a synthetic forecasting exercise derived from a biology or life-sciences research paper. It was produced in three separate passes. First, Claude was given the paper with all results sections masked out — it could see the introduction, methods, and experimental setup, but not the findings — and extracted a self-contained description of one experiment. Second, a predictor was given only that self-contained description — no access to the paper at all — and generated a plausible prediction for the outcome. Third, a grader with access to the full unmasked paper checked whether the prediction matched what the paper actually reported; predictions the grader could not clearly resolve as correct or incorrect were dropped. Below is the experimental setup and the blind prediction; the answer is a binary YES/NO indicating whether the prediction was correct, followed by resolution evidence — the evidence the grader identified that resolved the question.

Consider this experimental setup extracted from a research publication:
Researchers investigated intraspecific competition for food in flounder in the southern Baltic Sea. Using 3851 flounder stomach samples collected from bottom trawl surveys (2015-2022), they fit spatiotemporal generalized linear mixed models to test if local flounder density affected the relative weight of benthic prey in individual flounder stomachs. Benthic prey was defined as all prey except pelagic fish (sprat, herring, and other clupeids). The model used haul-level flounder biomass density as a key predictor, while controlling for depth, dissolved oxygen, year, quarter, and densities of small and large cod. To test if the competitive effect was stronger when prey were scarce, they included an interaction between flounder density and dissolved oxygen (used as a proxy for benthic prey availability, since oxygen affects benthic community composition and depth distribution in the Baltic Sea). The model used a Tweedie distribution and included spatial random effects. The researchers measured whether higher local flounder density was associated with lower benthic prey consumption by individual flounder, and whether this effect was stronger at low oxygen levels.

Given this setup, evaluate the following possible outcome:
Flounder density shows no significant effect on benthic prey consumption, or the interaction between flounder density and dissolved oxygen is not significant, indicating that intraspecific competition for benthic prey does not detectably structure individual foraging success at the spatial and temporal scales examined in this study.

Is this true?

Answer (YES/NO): YES